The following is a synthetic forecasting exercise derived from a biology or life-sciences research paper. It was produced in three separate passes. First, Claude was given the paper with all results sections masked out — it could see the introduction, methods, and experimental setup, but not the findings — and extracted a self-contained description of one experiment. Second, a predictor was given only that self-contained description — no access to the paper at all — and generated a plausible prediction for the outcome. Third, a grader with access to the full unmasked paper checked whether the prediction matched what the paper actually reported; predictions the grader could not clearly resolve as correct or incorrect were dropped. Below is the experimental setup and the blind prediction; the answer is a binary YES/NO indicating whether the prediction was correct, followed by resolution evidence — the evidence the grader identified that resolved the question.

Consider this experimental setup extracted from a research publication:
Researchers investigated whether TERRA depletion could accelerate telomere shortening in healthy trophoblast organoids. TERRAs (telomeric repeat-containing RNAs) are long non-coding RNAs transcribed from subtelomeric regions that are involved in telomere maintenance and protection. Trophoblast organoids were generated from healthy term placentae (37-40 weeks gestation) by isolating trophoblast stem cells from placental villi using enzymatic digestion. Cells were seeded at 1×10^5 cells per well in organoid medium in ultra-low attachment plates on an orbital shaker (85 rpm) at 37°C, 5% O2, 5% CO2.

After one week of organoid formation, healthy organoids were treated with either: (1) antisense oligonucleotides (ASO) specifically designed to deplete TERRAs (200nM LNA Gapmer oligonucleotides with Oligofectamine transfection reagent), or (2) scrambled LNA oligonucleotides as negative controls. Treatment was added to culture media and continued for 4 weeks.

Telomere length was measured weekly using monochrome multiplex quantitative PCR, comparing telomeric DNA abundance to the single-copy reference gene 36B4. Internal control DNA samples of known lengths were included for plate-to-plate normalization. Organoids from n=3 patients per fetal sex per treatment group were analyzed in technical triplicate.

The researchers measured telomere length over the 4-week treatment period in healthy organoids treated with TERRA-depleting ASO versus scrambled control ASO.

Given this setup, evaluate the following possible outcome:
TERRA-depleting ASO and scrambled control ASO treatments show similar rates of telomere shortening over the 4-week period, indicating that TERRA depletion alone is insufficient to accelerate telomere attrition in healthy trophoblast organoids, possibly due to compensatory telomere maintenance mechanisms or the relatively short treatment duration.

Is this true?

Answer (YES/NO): NO